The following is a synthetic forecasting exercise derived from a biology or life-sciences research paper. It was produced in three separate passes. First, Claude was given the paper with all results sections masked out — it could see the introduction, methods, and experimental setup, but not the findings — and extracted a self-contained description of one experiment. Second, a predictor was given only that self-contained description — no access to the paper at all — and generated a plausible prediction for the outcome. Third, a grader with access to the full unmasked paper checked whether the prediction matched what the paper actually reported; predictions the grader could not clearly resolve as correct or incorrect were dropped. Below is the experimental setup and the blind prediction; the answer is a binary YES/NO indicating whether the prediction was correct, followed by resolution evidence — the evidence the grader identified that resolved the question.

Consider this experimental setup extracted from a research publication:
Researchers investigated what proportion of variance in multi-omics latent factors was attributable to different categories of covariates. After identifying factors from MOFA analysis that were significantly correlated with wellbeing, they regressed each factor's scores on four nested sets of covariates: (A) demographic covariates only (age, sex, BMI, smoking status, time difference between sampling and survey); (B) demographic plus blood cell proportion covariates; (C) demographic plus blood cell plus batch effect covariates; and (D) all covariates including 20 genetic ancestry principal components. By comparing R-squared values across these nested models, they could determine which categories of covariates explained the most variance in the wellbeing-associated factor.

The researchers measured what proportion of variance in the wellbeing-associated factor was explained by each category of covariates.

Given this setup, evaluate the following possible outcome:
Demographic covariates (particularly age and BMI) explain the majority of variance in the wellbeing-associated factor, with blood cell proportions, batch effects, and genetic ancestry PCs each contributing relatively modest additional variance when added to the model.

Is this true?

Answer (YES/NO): NO